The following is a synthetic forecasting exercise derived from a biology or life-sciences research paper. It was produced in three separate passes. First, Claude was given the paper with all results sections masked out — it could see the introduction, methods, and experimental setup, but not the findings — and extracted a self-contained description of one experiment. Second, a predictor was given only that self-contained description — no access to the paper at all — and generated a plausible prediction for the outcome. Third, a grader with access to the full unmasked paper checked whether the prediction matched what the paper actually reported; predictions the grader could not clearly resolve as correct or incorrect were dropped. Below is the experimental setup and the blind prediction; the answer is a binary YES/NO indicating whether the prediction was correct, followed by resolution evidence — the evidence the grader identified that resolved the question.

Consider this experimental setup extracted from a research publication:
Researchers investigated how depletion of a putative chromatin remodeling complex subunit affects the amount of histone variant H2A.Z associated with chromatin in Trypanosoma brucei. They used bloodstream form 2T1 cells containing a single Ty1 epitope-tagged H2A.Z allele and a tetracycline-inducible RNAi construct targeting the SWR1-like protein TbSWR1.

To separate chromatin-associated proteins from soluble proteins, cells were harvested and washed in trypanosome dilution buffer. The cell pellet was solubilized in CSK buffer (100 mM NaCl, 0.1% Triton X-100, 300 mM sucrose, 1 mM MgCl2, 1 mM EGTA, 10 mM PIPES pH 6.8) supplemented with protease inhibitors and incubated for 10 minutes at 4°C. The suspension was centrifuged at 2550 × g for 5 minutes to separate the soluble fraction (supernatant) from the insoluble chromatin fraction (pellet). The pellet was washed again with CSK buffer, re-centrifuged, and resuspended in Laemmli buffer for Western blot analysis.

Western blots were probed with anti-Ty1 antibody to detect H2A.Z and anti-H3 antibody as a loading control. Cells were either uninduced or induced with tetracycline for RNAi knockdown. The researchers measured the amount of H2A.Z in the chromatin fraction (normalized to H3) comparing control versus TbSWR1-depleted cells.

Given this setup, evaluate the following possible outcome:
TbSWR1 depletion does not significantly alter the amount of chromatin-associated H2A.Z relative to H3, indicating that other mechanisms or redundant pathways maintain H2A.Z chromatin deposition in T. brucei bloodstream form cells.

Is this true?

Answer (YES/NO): NO